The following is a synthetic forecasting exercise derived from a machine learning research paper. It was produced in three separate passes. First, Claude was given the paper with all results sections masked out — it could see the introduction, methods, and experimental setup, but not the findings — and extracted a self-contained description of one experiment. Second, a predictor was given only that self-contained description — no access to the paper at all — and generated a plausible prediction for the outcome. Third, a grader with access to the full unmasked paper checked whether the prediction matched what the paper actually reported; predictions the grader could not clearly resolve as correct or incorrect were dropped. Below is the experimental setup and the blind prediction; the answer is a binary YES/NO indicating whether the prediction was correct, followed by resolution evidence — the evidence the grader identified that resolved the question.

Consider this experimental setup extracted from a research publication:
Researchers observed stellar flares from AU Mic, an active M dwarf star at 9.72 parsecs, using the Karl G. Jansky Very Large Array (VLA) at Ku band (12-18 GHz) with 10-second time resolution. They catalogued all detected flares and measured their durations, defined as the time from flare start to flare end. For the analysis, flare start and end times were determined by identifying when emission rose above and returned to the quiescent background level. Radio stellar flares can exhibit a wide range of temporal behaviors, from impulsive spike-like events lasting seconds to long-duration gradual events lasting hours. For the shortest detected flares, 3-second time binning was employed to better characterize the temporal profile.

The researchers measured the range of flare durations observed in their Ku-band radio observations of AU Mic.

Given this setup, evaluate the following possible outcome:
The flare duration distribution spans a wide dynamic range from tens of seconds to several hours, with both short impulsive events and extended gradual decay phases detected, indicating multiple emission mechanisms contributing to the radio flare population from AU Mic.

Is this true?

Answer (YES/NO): NO